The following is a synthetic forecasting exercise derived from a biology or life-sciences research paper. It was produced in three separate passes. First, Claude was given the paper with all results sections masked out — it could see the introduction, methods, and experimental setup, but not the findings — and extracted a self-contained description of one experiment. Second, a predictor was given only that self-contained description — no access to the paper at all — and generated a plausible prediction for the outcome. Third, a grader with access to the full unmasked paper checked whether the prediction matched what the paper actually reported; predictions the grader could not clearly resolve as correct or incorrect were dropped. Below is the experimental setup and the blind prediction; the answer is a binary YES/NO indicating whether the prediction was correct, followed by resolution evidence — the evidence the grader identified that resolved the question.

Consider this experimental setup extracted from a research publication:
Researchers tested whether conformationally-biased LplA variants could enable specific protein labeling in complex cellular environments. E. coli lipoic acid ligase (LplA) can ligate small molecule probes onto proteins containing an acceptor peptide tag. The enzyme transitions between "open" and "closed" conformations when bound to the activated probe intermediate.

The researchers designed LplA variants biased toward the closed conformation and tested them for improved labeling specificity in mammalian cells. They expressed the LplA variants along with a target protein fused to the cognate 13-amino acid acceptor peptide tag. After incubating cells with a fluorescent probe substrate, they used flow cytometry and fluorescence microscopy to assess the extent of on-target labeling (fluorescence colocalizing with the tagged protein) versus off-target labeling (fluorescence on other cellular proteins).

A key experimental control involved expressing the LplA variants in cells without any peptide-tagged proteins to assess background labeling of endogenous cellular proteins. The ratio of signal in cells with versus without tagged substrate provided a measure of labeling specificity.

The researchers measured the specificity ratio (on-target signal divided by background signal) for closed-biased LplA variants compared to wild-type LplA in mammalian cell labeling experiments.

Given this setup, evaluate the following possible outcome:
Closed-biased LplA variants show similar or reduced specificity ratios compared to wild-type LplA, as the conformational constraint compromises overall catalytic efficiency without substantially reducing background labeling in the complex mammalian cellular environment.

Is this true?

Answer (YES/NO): NO